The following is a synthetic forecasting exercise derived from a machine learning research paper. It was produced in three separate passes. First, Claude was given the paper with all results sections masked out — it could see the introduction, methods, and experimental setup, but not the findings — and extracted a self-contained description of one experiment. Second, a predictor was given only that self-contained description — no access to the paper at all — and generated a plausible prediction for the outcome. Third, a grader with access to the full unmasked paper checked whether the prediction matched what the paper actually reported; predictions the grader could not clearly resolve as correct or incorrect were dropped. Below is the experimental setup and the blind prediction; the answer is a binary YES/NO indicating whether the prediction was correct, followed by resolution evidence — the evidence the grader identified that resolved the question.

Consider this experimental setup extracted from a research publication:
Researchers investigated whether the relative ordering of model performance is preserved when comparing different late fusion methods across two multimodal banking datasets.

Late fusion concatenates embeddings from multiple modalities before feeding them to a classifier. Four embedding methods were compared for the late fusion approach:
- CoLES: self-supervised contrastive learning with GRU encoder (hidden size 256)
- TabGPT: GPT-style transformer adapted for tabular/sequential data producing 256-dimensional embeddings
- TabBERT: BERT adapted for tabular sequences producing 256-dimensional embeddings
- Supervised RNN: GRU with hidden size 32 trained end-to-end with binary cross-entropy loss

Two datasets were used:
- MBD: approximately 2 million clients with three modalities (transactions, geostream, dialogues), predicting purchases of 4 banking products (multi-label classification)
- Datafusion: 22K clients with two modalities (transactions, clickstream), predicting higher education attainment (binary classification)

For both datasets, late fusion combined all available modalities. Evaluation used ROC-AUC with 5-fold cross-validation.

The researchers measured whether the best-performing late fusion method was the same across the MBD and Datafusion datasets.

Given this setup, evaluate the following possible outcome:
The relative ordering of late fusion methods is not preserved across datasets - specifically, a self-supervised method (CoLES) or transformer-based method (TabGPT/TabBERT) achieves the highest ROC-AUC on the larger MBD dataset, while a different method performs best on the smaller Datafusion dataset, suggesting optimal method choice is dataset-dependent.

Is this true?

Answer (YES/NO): NO